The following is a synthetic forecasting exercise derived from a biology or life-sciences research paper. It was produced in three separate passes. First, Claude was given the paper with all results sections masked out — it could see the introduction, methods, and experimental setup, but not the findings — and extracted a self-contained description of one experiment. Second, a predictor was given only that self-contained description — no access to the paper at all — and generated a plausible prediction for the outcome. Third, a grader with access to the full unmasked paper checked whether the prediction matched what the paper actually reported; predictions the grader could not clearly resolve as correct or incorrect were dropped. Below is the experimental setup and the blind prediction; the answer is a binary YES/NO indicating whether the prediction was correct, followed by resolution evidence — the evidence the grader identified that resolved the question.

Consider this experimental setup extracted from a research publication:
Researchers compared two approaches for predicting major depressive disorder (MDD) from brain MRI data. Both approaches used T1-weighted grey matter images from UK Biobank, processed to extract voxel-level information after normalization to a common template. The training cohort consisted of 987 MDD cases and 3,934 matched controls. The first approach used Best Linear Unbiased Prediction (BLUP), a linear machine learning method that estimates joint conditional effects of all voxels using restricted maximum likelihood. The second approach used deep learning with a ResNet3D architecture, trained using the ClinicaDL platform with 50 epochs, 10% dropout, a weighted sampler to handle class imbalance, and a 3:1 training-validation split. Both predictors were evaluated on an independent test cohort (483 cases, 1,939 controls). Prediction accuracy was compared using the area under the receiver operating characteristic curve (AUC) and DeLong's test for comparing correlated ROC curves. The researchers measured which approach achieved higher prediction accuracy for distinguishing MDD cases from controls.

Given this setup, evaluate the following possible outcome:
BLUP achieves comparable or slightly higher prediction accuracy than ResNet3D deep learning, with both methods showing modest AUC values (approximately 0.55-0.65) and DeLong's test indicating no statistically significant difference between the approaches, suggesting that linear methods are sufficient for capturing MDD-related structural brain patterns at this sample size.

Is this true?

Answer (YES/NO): NO